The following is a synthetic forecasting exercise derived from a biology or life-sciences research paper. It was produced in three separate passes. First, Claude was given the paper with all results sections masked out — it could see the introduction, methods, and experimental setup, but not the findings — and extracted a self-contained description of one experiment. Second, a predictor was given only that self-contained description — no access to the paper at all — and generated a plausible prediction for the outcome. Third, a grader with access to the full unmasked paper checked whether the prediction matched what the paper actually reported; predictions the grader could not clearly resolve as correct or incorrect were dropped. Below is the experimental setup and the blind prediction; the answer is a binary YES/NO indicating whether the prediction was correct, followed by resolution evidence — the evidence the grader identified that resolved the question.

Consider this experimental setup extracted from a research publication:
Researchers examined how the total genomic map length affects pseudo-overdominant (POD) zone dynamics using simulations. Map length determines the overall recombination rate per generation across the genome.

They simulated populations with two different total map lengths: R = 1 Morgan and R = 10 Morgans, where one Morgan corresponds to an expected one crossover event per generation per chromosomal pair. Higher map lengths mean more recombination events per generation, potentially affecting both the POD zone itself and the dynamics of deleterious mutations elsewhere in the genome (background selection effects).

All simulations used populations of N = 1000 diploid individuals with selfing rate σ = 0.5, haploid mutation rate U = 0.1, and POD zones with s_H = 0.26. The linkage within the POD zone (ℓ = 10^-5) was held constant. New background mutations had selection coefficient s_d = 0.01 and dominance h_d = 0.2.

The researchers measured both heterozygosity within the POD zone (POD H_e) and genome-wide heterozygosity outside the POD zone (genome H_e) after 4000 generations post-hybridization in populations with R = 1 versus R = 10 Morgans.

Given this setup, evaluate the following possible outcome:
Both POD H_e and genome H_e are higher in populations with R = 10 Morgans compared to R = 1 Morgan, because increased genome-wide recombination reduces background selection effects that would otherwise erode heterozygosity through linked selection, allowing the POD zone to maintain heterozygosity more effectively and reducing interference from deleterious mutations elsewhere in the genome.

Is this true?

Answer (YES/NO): NO